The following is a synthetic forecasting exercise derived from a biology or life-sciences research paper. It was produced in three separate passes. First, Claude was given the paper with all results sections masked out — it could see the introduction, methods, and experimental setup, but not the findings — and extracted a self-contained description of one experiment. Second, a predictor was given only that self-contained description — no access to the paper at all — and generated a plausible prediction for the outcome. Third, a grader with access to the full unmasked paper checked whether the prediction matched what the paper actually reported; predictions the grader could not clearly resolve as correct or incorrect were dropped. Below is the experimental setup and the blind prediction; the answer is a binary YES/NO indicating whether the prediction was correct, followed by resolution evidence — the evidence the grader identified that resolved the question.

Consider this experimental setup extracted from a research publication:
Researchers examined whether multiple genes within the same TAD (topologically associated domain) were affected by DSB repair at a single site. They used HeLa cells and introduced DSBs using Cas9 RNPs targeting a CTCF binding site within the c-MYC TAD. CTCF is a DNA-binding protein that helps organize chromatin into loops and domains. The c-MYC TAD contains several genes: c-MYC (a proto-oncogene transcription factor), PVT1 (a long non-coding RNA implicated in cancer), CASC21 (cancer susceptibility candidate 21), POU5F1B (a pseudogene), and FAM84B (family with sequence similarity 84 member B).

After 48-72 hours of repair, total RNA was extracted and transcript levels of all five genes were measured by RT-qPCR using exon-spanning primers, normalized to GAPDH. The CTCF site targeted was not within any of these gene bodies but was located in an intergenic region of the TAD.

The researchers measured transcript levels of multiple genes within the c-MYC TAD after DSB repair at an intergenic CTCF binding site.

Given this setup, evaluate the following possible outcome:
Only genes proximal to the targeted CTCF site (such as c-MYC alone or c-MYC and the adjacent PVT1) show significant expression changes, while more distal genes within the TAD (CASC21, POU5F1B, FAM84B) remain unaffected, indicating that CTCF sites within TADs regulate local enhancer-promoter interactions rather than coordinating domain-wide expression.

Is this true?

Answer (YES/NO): NO